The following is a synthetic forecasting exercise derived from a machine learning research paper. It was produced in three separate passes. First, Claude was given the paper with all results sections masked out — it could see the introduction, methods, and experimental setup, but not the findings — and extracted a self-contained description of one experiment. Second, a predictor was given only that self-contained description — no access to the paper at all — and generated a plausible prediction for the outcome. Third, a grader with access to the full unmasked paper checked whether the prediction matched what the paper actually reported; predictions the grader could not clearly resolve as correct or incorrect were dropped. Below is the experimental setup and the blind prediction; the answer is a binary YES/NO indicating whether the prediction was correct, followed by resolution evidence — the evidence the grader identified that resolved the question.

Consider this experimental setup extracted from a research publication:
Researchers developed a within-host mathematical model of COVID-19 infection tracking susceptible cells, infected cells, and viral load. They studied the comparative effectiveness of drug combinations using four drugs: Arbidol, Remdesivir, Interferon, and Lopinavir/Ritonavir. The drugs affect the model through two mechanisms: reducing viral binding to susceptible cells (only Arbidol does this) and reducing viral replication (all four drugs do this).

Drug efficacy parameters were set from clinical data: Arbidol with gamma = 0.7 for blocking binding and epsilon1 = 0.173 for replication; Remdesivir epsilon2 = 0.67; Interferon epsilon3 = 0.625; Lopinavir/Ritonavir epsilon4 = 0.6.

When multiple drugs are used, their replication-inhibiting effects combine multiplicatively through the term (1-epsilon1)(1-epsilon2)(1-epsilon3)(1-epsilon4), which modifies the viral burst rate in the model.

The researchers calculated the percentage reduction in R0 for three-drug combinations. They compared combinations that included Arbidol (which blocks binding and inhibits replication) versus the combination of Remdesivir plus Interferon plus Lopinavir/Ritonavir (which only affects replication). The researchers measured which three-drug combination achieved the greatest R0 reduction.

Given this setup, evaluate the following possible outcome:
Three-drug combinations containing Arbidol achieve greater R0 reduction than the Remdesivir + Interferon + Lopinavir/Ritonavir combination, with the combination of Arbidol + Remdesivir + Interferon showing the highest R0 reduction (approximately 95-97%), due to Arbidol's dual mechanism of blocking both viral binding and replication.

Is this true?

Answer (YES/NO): YES